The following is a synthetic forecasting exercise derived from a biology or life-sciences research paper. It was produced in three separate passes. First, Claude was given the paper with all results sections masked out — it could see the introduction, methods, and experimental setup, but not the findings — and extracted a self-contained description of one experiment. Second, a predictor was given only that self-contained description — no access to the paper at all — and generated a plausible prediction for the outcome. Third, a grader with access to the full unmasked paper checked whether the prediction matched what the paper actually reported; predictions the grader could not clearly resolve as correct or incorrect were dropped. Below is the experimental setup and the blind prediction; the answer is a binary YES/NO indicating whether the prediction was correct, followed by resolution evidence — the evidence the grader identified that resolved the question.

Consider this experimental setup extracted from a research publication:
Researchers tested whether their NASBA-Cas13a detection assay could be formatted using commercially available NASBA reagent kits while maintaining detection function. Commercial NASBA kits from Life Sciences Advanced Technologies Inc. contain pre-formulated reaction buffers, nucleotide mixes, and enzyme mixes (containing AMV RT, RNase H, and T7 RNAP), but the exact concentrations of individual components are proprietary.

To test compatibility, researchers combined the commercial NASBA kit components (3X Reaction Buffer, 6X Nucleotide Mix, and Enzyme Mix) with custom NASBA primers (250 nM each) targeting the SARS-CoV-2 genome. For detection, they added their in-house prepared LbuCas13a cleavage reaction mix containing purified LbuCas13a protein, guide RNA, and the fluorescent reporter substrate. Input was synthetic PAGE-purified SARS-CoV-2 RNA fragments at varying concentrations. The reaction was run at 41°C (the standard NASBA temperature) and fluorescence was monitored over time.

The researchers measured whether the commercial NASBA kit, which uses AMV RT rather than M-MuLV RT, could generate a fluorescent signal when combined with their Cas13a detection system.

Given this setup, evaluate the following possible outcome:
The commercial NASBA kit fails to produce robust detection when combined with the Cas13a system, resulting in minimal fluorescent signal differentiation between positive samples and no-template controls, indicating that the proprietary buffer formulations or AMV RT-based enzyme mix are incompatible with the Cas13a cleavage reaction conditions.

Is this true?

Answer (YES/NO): NO